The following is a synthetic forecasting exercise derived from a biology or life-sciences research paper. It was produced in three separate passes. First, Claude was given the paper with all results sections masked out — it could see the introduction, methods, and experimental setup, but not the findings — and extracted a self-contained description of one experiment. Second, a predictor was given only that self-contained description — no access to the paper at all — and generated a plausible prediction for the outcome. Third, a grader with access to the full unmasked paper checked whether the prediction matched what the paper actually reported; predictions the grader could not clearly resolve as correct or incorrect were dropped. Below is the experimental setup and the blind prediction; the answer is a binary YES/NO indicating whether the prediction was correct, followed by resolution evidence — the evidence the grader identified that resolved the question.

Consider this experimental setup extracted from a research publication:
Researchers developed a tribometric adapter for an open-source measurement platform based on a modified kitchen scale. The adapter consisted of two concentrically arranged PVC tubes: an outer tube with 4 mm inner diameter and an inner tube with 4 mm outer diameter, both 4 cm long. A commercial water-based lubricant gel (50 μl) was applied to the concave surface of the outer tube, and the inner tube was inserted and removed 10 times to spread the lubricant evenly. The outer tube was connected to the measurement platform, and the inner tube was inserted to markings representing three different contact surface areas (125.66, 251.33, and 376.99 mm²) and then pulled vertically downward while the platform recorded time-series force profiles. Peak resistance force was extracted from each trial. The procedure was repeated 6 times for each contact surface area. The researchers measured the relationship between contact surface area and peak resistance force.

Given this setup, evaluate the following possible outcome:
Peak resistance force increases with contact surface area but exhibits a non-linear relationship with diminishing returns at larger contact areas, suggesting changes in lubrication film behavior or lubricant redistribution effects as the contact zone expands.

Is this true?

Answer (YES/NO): NO